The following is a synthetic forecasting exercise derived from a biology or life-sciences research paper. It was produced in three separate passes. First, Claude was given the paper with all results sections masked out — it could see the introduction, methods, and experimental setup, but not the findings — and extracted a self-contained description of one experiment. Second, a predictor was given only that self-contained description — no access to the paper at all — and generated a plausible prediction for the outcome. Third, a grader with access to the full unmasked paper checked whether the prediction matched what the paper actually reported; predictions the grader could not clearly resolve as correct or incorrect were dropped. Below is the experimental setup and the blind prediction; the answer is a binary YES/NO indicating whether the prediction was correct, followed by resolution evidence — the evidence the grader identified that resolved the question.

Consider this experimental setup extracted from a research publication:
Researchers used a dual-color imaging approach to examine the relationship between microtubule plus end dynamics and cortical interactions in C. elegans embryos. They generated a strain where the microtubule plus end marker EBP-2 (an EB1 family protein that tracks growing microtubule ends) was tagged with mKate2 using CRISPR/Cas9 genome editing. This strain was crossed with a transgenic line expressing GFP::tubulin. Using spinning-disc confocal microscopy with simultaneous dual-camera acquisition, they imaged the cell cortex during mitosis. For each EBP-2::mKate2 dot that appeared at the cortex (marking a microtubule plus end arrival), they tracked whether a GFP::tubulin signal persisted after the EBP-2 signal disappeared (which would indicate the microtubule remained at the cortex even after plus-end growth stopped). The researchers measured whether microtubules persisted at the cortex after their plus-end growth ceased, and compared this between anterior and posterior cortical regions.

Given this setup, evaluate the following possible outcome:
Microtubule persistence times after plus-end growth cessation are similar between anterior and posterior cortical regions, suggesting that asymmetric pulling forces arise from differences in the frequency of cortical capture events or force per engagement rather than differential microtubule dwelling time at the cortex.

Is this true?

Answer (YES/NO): NO